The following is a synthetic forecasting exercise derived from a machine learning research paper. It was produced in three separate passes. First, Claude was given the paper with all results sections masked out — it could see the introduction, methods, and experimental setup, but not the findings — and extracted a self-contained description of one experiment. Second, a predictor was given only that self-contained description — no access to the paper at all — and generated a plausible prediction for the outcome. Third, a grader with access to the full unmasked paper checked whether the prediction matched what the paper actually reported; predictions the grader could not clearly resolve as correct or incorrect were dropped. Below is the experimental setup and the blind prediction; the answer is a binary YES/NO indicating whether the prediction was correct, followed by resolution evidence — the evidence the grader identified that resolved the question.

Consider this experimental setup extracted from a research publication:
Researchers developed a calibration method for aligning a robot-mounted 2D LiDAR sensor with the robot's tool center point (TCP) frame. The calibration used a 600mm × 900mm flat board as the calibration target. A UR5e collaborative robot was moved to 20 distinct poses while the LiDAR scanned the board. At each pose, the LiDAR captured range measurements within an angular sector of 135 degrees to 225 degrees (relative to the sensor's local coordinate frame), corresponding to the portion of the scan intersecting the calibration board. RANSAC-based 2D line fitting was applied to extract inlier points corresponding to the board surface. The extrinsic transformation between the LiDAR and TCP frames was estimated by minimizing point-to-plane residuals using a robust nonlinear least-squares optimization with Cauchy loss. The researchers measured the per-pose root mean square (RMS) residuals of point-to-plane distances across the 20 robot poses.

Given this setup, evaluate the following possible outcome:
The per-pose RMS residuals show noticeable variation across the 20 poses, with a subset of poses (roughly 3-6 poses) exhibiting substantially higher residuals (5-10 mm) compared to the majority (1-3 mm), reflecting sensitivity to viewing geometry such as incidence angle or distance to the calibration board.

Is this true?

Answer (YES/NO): NO